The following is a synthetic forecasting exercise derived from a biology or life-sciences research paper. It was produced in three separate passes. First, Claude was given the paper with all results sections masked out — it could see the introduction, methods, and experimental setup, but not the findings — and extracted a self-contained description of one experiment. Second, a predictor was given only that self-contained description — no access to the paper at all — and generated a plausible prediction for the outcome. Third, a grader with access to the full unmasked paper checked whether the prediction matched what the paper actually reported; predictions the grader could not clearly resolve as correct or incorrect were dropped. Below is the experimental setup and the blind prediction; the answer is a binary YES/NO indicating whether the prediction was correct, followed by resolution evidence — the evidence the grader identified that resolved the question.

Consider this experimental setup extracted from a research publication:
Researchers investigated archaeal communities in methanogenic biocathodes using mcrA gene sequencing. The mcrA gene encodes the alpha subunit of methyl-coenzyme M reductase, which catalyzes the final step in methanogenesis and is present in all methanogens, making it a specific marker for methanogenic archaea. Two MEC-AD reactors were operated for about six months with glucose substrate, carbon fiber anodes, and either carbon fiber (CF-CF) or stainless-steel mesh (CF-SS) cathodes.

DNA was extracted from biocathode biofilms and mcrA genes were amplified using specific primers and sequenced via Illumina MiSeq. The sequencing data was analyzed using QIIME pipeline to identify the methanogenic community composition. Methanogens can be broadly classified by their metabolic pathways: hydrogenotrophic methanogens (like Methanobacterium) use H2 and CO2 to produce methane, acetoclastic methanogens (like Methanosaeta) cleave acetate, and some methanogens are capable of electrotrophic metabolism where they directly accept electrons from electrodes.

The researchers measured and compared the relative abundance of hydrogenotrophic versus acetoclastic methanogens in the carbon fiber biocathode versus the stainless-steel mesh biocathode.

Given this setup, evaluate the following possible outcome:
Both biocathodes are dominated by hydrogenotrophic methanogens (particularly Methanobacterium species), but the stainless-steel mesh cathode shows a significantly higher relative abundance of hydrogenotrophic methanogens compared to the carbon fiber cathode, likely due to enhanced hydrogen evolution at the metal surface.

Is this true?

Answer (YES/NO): YES